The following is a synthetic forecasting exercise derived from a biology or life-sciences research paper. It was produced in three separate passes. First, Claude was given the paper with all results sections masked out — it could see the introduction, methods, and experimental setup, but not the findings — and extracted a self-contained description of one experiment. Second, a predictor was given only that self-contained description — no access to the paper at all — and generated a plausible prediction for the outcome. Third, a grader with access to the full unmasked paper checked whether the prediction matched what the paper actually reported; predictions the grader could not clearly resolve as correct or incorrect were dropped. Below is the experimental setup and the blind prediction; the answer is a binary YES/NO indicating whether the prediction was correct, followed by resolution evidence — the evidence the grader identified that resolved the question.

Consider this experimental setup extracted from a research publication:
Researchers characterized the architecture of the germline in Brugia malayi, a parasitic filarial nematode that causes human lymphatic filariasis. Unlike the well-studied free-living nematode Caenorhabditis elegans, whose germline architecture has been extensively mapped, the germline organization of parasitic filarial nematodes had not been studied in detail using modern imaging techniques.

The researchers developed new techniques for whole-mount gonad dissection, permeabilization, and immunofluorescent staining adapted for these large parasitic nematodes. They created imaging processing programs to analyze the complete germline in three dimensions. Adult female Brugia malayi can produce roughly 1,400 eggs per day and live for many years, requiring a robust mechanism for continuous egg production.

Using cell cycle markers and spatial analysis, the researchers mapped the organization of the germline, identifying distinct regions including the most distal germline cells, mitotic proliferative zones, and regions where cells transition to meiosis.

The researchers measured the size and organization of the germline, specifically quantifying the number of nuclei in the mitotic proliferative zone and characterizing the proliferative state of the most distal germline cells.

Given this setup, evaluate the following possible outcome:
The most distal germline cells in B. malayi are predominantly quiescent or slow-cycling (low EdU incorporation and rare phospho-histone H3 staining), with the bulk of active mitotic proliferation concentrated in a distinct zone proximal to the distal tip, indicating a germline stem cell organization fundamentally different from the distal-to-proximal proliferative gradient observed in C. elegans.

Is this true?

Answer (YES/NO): YES